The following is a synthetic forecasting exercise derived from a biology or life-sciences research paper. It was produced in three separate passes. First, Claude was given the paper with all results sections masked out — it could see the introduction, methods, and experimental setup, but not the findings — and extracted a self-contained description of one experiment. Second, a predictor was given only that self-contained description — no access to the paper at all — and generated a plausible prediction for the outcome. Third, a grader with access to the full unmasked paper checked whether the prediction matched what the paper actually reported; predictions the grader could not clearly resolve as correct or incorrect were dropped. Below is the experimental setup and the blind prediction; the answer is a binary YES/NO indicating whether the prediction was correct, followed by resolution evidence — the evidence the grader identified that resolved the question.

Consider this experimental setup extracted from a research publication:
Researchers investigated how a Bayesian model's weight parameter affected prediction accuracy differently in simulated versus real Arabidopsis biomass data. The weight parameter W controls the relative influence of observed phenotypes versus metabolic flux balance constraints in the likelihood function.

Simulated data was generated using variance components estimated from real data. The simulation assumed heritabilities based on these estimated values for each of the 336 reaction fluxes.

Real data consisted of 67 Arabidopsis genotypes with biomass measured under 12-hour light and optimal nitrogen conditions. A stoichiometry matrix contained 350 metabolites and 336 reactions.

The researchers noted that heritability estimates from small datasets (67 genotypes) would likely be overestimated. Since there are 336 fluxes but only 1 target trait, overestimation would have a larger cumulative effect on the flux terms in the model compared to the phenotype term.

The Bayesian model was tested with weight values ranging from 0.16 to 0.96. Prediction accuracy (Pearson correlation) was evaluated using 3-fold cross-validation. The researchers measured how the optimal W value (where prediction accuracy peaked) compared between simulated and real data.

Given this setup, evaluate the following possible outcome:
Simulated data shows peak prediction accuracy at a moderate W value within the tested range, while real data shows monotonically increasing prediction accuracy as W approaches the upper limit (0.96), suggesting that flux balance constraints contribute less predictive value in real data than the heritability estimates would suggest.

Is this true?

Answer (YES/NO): NO